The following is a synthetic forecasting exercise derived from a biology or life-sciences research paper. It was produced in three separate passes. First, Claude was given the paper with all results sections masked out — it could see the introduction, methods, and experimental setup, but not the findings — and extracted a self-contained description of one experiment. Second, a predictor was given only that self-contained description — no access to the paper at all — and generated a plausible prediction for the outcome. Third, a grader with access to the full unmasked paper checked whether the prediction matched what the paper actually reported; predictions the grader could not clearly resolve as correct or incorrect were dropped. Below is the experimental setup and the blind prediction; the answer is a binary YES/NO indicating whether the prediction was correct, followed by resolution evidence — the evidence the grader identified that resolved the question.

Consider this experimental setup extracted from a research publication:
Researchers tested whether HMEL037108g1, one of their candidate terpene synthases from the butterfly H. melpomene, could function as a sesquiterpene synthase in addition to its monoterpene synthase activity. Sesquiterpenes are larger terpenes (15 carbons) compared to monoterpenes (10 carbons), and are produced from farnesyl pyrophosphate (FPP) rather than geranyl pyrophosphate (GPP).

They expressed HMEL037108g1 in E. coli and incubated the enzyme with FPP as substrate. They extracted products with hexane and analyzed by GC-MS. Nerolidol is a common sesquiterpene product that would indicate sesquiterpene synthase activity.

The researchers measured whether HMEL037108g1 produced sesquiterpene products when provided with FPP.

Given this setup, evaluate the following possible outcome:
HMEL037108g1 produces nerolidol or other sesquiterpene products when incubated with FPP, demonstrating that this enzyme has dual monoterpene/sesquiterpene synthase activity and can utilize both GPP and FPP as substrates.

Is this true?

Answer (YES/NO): YES